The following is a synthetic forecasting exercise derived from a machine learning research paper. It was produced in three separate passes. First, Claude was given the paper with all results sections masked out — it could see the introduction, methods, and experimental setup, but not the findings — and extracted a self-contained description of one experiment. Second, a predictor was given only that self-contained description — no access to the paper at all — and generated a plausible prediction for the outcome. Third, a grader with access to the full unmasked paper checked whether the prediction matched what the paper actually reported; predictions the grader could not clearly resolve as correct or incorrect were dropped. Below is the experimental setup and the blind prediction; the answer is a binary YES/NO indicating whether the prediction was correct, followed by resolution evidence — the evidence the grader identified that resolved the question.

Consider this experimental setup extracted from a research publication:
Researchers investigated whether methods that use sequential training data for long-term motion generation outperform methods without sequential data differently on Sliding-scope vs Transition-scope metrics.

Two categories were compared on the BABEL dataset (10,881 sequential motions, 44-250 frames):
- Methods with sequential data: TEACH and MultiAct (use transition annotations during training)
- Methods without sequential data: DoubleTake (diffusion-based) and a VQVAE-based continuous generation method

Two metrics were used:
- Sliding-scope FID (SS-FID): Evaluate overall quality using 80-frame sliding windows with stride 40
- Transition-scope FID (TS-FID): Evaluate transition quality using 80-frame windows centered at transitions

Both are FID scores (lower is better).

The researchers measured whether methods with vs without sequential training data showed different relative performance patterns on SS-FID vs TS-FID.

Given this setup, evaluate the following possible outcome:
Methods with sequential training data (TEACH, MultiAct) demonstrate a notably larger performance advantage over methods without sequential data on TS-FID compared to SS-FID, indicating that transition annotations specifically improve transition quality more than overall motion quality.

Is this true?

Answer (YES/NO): YES